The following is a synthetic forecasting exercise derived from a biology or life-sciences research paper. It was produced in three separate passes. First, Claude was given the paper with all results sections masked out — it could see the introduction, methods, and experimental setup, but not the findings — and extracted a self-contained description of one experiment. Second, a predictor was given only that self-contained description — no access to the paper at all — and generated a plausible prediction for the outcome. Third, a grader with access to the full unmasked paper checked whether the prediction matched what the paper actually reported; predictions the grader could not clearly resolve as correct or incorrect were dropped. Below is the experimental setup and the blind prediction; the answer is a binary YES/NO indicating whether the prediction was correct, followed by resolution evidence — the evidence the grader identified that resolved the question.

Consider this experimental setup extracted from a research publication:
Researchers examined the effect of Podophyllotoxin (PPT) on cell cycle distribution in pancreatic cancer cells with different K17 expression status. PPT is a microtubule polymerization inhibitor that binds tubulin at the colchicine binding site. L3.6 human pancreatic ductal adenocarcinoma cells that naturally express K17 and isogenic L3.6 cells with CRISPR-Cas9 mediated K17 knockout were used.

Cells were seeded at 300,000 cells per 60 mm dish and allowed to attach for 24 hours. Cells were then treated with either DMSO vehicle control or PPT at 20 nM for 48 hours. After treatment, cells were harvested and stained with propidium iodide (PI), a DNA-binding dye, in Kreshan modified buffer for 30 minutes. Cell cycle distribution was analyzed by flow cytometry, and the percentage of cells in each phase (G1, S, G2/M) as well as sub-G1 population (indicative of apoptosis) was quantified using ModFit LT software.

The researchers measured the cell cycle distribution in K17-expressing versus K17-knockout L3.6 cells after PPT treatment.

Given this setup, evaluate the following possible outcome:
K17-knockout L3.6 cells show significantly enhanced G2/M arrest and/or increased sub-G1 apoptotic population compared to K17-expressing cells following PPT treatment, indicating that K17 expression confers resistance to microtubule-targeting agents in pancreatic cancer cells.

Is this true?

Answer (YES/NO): NO